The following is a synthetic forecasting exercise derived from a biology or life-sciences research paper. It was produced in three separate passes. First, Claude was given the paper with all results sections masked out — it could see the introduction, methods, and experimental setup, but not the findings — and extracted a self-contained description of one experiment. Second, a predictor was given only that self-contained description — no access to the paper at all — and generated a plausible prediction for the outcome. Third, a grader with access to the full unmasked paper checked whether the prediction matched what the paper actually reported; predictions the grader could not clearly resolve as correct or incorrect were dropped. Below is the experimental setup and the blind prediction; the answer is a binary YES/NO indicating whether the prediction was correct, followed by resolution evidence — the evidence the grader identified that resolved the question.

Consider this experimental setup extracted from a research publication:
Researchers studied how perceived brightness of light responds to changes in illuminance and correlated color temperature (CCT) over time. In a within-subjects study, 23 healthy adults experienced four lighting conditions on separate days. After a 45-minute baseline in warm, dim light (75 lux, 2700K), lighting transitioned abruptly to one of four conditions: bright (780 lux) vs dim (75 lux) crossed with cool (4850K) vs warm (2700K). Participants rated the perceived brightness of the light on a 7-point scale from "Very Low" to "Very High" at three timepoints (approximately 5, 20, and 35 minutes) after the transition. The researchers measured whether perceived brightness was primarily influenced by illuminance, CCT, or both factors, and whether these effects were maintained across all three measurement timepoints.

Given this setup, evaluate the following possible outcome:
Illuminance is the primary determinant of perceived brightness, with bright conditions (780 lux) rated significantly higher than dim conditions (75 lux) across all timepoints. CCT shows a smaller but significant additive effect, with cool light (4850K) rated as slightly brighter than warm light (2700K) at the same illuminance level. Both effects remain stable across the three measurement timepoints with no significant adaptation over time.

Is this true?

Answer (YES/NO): NO